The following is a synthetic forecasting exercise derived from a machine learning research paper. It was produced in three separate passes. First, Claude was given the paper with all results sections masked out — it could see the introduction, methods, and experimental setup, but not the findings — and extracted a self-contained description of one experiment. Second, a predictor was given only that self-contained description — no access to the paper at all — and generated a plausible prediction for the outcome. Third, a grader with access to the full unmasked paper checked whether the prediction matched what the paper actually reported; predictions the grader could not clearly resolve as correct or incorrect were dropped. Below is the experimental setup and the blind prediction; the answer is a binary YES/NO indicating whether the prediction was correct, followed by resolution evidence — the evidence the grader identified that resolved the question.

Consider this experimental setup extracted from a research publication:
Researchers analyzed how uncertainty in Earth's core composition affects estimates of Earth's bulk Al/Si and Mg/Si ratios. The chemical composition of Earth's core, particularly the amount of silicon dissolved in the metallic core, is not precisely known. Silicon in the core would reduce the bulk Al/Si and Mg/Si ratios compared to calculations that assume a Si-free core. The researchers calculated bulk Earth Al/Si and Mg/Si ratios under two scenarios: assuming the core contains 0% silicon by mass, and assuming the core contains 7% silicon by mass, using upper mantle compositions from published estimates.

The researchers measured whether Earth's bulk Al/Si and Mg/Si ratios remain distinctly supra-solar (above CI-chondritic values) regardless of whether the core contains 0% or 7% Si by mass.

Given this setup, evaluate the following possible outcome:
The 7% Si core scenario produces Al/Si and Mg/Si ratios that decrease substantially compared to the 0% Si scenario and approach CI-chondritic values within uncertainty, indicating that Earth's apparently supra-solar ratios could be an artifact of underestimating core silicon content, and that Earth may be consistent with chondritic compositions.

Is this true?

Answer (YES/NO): NO